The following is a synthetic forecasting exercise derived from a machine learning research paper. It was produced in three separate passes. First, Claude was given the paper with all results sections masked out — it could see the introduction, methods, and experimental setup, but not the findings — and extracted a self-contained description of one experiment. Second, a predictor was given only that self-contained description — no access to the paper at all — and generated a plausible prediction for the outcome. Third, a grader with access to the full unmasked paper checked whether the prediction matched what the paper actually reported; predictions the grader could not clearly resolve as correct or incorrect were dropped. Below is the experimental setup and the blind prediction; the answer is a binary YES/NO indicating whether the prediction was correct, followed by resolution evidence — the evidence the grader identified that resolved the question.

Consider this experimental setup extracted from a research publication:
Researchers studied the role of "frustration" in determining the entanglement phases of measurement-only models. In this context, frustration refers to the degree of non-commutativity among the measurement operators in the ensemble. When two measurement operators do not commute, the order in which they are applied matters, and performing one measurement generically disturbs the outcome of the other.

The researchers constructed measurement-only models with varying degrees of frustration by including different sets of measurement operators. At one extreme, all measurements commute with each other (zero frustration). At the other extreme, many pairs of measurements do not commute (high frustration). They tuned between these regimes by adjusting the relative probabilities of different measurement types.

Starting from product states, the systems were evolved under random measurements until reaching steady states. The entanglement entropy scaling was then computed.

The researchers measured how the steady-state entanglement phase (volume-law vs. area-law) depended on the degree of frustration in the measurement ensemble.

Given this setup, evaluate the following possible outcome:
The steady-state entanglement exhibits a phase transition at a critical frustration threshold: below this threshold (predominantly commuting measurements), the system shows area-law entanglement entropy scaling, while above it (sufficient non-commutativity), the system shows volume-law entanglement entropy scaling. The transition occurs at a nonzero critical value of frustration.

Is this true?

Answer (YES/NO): YES